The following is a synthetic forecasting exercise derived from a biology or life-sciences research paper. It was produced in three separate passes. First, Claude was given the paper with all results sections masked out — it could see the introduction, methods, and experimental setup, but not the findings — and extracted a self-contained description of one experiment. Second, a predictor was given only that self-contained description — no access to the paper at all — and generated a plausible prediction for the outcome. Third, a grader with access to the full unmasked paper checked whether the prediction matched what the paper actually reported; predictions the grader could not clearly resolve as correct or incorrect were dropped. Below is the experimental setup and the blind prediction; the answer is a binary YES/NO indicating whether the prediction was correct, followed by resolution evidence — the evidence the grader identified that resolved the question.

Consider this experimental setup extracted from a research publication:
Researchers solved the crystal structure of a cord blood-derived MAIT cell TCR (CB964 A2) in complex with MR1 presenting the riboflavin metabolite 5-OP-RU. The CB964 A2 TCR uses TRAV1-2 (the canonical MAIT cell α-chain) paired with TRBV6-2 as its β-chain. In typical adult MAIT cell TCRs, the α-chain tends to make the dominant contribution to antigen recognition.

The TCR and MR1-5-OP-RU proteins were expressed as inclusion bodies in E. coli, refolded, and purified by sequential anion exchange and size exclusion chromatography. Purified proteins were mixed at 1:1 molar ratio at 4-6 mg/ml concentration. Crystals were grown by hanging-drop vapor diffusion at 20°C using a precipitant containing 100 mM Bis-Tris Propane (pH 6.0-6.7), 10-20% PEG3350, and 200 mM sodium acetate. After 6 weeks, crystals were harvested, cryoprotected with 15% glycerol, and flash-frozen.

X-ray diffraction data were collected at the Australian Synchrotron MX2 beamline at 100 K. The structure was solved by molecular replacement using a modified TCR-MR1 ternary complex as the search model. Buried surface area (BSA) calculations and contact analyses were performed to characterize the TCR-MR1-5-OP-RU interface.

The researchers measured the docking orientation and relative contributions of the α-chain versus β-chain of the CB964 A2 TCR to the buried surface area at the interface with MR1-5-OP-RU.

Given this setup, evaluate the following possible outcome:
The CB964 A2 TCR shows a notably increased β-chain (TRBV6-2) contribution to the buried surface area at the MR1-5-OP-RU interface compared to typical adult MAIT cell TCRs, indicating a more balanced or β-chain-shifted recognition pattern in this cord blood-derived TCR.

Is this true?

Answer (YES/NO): NO